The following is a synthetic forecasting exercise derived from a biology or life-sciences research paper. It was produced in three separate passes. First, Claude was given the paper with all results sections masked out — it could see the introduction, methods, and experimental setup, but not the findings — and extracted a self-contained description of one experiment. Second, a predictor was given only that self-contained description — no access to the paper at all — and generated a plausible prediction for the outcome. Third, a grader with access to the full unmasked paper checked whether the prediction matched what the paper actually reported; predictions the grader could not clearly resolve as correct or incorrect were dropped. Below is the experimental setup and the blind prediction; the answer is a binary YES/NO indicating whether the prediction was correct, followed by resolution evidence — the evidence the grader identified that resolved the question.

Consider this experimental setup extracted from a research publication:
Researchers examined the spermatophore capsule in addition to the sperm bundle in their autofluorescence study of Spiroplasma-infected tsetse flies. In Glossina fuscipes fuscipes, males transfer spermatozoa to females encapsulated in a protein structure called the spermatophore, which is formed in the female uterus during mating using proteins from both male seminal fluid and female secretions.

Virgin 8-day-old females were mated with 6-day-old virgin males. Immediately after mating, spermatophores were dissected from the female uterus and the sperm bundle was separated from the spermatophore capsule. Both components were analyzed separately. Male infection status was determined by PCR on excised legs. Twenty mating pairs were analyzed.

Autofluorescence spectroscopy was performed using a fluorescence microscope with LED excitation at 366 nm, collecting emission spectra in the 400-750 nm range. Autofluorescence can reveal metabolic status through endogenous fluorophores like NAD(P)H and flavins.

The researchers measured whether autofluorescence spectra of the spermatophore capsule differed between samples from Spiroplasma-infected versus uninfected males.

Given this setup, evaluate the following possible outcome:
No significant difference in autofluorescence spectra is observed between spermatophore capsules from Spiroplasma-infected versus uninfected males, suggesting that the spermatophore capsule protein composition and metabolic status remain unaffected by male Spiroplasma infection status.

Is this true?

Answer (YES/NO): YES